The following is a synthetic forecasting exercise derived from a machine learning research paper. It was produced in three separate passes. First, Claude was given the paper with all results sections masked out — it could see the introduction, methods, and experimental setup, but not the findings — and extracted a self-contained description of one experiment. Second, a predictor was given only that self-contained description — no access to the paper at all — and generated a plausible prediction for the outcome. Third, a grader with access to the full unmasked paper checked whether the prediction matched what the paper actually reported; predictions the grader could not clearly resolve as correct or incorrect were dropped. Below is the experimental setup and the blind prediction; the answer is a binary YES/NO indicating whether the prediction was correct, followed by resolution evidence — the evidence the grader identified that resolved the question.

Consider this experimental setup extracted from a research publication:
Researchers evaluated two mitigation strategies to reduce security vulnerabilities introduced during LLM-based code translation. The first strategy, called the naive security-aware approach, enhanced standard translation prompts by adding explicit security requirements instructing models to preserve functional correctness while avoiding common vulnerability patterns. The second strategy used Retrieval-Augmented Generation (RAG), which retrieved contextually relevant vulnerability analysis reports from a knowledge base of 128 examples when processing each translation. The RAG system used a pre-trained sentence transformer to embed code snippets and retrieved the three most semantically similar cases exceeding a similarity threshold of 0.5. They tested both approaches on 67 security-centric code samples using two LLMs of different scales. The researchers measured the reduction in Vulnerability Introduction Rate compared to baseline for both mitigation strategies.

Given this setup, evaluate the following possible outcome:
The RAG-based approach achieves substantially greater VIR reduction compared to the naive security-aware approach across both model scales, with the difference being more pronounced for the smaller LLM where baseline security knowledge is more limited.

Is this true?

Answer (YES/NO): NO